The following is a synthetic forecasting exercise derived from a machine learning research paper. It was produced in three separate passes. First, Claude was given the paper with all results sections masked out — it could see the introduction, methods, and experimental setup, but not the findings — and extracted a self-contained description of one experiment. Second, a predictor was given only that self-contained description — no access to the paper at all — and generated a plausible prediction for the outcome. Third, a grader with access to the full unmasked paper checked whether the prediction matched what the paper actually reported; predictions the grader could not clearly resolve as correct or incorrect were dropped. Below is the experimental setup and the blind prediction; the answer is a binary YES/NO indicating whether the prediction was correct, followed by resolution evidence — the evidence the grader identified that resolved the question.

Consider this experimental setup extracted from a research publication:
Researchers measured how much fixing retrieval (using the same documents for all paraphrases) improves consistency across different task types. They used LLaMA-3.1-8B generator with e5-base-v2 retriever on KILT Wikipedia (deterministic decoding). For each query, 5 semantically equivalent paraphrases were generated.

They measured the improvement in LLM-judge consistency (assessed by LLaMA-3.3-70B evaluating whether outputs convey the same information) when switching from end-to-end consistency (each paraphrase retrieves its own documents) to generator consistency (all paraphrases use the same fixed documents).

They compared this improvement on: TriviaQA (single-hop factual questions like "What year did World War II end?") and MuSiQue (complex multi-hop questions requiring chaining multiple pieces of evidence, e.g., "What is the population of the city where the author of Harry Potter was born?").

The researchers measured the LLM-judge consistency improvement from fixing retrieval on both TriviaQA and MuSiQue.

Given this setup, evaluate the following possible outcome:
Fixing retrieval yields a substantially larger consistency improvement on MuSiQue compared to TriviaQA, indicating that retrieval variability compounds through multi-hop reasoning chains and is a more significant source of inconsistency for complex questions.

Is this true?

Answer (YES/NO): YES